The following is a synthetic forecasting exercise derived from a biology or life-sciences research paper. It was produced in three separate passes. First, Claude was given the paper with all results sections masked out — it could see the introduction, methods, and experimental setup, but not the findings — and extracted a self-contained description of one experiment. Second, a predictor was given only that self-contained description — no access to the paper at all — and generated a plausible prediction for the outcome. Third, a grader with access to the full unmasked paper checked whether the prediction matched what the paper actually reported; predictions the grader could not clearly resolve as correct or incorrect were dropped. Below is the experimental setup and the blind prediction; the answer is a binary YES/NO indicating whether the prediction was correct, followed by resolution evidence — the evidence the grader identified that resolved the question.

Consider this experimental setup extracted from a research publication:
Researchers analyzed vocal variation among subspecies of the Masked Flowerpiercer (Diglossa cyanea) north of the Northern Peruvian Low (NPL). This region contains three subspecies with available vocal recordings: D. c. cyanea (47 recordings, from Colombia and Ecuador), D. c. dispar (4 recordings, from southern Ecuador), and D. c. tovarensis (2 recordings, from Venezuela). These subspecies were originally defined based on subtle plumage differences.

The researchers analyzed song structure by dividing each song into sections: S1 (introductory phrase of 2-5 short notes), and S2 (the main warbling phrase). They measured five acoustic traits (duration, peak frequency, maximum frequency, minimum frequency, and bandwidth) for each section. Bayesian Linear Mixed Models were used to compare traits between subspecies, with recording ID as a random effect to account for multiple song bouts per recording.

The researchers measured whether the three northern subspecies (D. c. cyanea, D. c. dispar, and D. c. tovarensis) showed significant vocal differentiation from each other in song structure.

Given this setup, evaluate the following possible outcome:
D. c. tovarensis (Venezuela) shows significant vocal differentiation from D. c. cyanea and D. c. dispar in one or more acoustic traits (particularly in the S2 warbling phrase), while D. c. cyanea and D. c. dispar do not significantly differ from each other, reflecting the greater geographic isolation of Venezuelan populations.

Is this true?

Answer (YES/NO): NO